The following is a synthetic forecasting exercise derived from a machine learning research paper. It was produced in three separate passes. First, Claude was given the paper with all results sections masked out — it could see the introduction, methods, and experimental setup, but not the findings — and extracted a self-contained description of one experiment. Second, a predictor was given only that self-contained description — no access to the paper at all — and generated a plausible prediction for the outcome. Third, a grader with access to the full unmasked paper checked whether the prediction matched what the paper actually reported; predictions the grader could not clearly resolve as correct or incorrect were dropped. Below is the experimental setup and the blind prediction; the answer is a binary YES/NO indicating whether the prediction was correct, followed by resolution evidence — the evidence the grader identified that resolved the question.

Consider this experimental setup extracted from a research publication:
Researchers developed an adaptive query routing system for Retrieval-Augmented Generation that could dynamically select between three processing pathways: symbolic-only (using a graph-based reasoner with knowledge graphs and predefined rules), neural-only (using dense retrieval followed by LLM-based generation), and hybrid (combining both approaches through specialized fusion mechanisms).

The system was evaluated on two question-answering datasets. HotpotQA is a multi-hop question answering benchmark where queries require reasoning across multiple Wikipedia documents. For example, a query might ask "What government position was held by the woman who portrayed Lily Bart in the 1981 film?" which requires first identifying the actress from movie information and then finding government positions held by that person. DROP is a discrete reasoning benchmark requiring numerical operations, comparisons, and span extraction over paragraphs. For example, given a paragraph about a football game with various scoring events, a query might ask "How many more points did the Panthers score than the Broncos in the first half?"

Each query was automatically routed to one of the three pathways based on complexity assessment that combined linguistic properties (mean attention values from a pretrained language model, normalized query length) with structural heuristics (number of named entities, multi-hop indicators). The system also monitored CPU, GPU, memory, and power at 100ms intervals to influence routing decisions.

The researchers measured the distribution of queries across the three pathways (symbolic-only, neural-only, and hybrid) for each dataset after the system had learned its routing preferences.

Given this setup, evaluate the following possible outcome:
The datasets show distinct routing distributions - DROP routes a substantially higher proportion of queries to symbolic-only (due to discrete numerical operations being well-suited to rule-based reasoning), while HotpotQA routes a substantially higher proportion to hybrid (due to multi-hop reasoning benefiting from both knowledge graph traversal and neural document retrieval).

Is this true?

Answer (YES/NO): NO